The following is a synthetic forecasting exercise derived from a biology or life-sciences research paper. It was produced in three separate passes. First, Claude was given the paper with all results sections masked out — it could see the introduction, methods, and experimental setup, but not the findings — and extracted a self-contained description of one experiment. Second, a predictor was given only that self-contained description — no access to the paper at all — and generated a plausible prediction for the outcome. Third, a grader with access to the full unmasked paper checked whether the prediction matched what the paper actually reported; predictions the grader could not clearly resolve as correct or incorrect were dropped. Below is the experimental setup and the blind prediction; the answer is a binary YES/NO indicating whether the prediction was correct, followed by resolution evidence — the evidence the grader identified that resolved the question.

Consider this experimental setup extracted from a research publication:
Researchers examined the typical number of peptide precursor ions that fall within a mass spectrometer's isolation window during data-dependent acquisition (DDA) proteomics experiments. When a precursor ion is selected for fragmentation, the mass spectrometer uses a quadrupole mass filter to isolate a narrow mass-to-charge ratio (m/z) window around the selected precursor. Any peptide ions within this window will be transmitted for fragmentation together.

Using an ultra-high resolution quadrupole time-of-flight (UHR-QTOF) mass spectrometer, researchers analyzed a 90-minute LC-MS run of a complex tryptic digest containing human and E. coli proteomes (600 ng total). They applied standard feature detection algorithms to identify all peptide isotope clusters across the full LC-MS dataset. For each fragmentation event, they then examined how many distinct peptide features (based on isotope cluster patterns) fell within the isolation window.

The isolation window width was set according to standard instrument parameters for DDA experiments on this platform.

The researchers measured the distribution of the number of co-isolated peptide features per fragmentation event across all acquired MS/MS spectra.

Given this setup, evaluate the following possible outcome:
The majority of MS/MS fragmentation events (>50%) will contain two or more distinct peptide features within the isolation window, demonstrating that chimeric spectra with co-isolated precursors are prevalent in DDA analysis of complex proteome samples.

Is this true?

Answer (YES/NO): YES